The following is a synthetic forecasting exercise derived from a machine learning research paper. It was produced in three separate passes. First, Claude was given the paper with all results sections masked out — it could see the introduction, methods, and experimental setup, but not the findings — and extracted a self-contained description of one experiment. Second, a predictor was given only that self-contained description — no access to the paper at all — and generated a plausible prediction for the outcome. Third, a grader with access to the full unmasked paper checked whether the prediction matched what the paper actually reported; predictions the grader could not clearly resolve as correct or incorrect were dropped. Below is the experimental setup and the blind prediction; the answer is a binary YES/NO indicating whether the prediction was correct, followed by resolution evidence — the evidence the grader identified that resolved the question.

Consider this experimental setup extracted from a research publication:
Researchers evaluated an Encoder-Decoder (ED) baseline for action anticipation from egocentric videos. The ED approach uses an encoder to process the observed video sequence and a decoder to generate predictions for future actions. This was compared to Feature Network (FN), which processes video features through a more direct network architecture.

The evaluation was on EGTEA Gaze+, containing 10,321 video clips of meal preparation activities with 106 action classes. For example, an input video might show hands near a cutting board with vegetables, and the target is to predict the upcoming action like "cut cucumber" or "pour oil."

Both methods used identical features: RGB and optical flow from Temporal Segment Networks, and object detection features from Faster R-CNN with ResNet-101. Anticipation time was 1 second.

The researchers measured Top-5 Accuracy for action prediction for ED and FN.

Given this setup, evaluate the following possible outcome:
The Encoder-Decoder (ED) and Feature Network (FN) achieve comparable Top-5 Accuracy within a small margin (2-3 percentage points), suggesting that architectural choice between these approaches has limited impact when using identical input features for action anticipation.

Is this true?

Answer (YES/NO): NO